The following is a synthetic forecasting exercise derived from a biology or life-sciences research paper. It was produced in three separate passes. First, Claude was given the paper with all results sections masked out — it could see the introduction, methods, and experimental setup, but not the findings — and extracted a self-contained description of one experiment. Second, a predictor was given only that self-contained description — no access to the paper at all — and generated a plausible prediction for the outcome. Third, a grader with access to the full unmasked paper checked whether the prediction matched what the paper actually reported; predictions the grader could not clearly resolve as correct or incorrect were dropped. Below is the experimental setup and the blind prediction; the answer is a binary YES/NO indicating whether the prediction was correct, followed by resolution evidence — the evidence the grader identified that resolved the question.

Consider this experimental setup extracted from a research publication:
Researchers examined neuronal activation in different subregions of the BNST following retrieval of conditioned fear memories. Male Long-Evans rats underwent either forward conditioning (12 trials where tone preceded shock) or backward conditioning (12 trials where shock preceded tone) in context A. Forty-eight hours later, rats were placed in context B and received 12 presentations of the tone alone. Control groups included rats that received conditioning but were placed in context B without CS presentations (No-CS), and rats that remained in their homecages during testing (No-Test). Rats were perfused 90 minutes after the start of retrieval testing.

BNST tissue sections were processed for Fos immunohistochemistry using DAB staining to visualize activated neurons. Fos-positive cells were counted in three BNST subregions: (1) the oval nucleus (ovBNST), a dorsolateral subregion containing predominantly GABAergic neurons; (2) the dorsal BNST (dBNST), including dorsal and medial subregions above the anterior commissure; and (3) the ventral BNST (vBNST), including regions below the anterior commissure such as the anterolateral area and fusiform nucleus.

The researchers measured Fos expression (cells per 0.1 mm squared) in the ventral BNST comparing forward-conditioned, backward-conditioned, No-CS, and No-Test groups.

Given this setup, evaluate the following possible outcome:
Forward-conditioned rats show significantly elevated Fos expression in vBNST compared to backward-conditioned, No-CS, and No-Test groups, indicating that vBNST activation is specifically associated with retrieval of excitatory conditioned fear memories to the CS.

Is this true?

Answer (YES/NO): NO